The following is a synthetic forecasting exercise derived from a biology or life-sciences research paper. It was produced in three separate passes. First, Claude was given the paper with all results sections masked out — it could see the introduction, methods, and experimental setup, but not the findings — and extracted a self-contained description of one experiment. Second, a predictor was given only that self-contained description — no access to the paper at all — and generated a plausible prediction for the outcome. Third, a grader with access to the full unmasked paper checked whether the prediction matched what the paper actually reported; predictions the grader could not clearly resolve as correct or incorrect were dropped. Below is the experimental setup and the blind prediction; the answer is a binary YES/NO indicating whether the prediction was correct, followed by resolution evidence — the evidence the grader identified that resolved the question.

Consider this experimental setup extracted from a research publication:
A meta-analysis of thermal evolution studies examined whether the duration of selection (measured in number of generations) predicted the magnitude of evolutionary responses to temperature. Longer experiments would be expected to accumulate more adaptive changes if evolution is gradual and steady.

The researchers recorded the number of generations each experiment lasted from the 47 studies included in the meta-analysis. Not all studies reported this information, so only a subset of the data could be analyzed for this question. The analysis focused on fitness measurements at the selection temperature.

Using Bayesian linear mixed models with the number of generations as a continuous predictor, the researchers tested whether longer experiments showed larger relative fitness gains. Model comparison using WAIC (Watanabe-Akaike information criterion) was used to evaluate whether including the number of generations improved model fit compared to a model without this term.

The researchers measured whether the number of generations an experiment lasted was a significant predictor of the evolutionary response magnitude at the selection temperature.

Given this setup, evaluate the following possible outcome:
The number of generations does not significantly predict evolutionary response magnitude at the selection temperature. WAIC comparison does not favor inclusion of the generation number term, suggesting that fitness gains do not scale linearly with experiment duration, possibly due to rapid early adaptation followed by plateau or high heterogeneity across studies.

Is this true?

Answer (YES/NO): YES